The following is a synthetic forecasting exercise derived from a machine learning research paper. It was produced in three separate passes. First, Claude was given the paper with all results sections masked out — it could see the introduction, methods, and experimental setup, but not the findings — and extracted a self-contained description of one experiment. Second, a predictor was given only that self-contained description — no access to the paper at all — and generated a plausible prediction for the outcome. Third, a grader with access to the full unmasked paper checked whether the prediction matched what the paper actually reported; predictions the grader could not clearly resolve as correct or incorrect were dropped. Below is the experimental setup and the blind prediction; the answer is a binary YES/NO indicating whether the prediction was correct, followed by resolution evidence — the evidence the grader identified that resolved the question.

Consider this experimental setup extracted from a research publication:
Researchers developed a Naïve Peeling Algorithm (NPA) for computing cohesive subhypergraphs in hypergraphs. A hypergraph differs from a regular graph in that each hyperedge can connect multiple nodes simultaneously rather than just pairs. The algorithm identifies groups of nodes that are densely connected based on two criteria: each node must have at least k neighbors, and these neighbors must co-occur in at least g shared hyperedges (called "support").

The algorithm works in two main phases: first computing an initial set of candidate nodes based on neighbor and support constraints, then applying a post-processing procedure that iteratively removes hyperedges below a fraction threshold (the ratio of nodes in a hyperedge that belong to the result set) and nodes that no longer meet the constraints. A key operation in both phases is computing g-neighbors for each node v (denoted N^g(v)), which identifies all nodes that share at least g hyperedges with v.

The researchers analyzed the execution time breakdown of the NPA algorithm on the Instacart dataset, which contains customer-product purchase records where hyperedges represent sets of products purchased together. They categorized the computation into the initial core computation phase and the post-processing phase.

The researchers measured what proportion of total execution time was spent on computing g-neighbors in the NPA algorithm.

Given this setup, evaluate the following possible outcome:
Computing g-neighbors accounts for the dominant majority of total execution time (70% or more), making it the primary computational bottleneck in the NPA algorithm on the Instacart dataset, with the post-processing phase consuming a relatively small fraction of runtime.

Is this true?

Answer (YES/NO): NO